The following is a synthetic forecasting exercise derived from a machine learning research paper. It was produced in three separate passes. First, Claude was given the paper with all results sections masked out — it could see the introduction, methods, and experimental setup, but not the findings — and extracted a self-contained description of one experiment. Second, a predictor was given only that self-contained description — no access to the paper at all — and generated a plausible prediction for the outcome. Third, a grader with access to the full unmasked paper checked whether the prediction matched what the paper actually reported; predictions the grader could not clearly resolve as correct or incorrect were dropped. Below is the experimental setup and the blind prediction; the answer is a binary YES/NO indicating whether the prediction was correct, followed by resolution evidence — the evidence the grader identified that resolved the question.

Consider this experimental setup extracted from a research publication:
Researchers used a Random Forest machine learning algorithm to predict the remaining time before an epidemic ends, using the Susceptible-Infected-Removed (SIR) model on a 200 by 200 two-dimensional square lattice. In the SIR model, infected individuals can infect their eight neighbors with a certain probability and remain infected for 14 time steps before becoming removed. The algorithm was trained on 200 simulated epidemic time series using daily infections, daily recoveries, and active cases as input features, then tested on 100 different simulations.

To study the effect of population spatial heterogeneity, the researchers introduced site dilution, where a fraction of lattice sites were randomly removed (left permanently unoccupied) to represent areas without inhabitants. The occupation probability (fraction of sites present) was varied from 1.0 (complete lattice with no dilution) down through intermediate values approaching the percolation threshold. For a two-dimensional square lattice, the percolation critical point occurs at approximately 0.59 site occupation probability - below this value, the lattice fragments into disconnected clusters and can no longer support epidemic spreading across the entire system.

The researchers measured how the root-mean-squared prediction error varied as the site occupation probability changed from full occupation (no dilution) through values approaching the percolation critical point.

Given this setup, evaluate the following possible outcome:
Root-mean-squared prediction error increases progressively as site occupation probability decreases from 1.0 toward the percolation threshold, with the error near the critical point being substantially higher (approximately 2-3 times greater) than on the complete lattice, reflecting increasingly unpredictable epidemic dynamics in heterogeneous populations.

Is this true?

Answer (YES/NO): NO